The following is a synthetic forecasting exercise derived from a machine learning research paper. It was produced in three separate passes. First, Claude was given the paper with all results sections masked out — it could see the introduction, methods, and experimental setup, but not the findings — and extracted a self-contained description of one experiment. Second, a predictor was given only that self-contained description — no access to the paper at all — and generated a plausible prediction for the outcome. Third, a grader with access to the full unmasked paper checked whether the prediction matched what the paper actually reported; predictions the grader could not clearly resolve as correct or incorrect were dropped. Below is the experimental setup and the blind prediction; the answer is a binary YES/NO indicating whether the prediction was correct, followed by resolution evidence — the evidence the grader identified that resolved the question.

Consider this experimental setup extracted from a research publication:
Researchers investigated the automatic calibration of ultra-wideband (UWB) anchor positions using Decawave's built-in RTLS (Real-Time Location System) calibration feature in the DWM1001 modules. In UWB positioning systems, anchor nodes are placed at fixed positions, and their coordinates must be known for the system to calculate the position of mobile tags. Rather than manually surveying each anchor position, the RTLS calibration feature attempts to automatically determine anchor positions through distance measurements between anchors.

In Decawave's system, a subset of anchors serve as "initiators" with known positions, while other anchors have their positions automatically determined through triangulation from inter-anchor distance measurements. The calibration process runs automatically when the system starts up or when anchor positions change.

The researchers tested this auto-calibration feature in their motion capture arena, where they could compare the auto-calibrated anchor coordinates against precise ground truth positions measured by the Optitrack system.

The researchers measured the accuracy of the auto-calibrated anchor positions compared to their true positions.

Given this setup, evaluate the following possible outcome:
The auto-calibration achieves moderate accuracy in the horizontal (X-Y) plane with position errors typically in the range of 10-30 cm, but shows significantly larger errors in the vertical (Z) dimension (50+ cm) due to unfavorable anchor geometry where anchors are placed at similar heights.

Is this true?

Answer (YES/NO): NO